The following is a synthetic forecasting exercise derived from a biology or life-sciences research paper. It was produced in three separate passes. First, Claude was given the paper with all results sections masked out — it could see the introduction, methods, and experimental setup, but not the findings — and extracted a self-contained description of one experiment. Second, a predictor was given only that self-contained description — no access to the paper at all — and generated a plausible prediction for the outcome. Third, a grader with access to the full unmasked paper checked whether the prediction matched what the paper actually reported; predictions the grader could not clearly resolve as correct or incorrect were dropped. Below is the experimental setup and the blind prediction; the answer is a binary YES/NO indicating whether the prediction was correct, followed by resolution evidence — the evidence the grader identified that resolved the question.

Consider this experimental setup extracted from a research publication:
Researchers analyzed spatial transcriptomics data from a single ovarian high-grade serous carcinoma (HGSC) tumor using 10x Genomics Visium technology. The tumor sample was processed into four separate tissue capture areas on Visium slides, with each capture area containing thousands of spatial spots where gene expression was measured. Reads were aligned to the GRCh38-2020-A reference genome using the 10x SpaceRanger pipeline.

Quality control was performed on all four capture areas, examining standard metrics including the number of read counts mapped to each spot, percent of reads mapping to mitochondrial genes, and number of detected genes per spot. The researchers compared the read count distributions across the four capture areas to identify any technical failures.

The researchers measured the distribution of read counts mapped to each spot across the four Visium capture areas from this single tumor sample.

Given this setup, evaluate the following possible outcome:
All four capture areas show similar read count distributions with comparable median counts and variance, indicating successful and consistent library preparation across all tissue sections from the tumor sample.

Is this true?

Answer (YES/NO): NO